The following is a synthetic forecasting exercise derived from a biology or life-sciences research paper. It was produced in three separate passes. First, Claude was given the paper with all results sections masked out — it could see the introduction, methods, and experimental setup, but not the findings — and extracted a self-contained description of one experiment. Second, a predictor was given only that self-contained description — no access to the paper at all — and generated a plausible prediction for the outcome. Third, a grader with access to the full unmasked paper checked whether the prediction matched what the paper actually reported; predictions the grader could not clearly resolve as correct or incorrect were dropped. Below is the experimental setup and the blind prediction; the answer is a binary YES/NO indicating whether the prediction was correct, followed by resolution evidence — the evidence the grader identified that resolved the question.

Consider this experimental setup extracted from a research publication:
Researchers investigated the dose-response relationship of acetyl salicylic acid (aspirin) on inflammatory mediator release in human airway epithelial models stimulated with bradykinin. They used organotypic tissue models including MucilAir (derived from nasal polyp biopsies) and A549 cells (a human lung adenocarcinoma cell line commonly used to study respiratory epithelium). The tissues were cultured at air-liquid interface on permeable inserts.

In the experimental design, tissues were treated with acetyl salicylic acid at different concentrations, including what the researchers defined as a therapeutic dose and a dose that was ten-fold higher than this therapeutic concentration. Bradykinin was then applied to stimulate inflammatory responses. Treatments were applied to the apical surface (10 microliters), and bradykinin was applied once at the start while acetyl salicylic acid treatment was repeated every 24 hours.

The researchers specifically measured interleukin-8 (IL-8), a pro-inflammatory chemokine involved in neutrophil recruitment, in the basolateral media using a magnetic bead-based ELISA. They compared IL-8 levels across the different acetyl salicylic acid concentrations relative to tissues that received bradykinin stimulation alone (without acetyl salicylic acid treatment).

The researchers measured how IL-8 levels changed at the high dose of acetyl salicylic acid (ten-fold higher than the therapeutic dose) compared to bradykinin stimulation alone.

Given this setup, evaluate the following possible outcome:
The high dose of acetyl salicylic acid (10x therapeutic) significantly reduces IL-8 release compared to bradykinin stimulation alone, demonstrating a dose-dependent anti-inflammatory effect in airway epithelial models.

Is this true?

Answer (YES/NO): NO